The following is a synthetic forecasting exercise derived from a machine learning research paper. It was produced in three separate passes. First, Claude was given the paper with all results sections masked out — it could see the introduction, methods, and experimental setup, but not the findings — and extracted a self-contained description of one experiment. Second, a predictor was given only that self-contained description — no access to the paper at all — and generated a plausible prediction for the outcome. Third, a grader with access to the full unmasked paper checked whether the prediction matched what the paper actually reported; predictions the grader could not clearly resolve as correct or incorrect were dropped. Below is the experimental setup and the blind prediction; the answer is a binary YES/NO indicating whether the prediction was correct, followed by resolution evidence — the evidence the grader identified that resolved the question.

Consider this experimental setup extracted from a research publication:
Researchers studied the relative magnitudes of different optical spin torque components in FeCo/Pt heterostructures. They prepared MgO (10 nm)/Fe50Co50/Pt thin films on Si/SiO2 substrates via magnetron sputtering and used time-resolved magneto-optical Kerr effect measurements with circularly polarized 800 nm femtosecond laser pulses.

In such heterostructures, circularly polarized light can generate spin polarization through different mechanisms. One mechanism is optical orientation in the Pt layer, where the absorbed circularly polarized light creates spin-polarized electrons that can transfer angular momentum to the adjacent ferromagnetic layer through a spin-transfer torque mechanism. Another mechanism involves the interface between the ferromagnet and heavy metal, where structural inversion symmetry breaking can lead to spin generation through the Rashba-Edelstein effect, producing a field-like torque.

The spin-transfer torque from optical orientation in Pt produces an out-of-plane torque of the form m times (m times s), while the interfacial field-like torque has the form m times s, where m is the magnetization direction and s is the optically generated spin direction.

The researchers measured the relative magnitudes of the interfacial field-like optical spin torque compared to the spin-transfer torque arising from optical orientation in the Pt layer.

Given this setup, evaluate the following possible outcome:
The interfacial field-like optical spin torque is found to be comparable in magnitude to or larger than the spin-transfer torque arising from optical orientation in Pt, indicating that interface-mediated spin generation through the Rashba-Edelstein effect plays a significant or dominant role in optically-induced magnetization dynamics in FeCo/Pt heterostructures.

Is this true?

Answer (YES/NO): NO